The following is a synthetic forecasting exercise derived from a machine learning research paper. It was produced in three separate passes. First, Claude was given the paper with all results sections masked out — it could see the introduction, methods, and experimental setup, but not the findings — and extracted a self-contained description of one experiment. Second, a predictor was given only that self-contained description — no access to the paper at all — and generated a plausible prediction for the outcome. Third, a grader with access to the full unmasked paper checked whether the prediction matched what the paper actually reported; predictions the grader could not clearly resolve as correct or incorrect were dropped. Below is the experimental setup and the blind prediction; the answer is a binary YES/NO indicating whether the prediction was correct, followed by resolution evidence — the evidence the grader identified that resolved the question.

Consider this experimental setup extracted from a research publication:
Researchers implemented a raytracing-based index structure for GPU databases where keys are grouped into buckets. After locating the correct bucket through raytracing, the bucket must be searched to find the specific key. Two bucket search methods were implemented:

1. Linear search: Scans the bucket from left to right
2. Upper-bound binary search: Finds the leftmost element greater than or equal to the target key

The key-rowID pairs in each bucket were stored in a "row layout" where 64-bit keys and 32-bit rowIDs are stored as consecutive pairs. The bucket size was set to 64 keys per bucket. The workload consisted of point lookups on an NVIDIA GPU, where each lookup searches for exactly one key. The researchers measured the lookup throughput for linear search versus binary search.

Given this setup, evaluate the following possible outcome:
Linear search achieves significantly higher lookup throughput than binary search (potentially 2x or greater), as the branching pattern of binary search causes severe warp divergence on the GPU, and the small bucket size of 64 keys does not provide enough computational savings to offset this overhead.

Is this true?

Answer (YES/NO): NO